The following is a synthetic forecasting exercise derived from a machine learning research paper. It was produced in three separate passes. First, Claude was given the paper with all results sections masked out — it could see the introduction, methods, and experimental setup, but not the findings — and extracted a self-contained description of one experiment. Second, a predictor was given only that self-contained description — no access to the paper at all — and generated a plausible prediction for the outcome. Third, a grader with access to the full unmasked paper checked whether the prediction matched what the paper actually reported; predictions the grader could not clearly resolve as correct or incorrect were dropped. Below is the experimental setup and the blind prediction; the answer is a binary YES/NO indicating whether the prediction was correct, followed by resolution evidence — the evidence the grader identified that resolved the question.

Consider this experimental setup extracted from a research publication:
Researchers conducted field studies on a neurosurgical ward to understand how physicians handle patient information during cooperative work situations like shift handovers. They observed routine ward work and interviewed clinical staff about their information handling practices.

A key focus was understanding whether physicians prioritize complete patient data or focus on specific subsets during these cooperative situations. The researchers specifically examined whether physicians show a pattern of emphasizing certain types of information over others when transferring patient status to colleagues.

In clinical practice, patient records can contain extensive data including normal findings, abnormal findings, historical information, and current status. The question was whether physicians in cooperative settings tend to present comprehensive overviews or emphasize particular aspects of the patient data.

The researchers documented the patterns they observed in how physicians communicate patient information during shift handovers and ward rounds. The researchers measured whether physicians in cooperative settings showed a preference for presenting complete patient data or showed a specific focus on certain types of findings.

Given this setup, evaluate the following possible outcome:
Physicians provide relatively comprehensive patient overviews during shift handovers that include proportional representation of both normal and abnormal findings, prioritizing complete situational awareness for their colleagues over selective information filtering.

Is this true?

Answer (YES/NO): NO